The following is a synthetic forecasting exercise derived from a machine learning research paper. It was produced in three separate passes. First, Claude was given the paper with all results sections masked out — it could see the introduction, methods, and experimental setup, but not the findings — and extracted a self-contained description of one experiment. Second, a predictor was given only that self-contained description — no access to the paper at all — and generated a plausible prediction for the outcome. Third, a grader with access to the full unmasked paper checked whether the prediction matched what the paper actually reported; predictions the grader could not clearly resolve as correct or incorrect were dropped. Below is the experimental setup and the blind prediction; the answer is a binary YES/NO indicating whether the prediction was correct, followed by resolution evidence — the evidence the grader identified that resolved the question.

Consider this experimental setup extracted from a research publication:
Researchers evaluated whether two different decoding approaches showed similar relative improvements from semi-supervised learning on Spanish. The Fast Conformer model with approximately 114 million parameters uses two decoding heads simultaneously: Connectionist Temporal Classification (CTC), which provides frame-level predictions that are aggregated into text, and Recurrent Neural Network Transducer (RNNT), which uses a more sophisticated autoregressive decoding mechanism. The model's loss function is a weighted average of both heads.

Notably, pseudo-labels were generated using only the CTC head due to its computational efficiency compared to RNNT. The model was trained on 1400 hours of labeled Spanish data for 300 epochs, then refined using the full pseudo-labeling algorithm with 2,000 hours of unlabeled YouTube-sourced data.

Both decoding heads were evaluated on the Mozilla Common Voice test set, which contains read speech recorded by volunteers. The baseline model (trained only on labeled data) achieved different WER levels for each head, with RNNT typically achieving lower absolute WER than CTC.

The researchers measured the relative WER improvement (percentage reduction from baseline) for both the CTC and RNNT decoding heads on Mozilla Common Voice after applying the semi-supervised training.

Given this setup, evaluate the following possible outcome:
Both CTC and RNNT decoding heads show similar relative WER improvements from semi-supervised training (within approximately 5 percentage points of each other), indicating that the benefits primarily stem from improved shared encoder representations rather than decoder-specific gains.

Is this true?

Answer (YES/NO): NO